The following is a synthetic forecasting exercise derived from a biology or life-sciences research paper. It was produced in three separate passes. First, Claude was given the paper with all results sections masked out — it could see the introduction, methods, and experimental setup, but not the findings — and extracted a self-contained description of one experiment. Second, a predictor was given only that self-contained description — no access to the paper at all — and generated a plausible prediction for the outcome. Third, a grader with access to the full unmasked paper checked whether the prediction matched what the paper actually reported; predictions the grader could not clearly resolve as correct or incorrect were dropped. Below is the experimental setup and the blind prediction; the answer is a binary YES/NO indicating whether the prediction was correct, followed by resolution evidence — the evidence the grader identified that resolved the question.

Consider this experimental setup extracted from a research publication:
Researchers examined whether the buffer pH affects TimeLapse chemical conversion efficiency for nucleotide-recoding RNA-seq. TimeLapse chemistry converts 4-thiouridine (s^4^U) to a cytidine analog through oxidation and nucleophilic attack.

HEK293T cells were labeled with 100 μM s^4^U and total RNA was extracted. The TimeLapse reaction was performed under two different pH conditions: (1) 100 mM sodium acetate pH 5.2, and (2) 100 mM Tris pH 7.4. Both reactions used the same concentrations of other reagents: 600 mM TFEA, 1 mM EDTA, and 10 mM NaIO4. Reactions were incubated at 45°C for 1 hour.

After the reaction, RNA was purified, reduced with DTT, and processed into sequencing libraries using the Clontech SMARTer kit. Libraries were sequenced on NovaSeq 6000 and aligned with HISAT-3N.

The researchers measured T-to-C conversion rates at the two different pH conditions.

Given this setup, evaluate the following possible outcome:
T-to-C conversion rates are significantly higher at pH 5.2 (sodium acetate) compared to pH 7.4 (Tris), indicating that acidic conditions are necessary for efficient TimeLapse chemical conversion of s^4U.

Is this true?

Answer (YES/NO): YES